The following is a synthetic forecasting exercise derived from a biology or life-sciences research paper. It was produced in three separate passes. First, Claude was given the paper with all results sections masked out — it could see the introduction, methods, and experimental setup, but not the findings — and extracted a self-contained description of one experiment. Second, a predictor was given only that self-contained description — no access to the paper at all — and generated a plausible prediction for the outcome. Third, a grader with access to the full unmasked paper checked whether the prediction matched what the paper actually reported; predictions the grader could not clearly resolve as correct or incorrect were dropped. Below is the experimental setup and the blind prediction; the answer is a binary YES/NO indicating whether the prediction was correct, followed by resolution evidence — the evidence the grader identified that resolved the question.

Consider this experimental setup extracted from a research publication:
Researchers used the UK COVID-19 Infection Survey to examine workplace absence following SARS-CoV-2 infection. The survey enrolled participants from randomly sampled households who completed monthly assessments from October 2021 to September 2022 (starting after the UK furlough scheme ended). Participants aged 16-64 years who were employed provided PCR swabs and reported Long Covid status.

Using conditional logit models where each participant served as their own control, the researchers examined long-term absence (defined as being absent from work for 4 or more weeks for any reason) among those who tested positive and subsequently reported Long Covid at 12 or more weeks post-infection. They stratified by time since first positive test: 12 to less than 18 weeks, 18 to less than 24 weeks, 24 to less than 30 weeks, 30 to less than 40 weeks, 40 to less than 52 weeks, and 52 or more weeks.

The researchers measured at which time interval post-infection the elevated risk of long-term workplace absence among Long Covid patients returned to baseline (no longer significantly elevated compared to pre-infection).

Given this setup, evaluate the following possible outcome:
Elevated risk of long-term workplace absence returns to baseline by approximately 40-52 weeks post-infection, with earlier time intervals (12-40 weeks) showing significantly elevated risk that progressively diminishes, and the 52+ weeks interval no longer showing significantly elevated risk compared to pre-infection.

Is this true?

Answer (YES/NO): NO